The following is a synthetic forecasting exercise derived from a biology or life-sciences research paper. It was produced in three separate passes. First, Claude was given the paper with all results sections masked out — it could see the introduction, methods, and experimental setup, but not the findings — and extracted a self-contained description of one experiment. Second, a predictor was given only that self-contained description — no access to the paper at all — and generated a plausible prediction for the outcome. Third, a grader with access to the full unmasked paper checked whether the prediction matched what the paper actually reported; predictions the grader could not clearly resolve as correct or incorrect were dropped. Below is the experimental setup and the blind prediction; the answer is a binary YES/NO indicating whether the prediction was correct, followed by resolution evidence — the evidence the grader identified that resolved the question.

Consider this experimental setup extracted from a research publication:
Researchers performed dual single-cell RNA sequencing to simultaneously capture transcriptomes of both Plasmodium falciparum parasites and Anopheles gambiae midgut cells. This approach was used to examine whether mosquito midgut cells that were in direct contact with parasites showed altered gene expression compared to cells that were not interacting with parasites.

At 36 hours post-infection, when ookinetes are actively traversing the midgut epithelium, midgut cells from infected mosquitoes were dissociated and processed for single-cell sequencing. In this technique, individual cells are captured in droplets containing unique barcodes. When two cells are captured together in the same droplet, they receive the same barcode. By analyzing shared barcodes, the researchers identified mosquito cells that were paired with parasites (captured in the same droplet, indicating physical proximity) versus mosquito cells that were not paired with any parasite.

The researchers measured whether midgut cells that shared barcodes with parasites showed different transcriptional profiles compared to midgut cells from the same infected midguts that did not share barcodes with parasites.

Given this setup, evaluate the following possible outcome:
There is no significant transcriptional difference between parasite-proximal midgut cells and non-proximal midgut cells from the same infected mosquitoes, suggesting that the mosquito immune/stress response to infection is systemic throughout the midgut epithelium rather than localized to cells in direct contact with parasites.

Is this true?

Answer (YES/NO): YES